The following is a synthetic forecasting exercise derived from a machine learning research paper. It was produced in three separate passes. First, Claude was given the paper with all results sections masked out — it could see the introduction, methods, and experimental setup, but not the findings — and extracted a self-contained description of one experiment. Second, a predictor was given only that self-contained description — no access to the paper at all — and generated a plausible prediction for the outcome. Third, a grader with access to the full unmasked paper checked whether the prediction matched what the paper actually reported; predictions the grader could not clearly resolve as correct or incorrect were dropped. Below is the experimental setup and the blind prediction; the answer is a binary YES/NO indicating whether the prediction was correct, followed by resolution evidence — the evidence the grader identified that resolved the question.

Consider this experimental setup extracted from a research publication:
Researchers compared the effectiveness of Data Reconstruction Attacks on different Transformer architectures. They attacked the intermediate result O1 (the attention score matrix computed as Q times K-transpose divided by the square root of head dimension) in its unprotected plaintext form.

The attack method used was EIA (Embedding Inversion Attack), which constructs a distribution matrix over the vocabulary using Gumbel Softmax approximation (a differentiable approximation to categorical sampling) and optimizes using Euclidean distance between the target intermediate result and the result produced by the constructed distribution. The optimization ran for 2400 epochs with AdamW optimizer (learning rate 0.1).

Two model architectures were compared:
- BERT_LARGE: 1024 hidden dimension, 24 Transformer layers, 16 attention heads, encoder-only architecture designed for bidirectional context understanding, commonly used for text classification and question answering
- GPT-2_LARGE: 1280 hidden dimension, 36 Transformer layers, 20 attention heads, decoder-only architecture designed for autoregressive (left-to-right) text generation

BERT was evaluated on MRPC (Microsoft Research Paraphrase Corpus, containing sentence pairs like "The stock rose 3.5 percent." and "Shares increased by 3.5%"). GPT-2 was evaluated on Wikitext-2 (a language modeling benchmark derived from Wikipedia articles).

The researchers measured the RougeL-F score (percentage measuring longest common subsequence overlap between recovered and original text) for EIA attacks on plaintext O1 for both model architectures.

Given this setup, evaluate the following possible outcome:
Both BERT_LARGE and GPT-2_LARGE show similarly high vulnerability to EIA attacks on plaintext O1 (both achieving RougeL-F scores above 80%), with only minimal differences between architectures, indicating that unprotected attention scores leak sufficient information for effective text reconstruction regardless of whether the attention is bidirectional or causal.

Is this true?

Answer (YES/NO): YES